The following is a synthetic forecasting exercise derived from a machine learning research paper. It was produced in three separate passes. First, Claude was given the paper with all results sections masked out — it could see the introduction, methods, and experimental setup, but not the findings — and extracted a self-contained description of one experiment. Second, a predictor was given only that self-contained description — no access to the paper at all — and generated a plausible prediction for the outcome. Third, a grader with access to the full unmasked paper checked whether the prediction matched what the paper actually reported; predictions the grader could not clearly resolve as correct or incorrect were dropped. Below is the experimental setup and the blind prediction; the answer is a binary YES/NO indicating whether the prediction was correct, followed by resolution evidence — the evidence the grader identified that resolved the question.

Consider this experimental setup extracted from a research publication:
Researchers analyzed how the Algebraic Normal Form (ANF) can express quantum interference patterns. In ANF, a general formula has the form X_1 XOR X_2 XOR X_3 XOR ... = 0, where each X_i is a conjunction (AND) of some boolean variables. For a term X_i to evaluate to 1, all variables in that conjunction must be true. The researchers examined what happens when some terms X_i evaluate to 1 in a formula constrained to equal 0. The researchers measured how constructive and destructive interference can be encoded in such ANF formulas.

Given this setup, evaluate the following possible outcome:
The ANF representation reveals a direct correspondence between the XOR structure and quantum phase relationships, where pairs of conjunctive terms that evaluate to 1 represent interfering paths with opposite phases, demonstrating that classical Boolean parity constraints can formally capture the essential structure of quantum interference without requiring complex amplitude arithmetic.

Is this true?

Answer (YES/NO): NO